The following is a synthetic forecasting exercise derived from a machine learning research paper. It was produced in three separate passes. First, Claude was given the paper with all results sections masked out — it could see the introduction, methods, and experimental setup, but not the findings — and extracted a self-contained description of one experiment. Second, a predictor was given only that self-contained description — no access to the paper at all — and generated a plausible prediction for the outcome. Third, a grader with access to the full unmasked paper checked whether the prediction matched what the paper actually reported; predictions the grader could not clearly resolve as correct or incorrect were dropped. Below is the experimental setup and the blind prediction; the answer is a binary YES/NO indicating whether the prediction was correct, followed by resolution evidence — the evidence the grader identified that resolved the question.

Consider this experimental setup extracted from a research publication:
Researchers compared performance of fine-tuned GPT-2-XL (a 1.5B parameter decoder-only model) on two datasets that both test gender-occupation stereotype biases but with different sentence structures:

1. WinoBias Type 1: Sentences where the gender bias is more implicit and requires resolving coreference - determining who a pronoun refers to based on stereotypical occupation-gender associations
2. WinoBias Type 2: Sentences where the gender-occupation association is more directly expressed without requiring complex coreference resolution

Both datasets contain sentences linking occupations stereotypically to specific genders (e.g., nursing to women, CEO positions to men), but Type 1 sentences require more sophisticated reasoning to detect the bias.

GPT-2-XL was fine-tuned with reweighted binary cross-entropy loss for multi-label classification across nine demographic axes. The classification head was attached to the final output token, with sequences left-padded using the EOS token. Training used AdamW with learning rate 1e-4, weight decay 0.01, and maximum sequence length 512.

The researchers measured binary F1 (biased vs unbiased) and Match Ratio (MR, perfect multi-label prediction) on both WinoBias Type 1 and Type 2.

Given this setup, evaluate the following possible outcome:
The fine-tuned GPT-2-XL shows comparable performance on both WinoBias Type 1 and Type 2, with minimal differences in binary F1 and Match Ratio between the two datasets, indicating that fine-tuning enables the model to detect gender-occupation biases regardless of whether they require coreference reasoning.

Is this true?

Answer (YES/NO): NO